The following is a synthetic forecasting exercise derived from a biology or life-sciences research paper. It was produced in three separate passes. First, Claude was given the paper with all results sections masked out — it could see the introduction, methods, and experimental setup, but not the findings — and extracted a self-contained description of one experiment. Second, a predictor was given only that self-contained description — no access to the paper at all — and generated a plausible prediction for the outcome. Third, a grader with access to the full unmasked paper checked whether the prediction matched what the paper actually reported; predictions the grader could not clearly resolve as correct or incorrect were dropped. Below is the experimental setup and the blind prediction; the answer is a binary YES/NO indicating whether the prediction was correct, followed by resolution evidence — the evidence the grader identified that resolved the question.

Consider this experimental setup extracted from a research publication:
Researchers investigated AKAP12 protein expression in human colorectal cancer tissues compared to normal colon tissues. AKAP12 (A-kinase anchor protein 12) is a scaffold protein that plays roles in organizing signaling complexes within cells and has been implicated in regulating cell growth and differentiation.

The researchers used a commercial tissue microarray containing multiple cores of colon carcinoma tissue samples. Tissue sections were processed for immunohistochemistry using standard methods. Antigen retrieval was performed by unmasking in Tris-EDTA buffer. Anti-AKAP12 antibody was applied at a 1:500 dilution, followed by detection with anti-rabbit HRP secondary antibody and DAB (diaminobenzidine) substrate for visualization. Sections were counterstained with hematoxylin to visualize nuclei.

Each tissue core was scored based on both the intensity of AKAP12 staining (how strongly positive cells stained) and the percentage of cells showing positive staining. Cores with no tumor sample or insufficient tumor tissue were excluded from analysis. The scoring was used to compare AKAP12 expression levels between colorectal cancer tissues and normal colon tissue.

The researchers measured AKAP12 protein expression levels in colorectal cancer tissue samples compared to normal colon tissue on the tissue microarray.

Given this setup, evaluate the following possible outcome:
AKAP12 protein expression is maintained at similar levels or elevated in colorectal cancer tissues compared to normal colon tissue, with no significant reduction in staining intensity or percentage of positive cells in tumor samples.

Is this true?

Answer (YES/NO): YES